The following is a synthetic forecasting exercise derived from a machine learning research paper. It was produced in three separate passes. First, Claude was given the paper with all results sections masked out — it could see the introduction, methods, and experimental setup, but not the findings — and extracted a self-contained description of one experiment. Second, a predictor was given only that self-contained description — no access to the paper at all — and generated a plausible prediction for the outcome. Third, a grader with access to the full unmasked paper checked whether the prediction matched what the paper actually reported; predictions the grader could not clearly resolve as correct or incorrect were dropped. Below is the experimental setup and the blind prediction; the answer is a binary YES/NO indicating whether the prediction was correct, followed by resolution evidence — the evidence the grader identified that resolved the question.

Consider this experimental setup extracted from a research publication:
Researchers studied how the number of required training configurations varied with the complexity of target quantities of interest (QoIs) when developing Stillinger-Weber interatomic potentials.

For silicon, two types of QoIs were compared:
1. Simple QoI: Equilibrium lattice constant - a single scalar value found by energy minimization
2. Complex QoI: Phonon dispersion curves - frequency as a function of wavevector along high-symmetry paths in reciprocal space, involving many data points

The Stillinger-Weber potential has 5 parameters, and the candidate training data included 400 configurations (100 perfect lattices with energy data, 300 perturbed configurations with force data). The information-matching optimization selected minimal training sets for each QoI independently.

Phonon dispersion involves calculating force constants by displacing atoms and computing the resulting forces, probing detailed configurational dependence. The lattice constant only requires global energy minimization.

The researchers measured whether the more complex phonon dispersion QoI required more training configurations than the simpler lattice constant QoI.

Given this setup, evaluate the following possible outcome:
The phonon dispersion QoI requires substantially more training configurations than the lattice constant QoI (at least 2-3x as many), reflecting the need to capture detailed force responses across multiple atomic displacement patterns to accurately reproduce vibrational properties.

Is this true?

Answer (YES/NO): NO